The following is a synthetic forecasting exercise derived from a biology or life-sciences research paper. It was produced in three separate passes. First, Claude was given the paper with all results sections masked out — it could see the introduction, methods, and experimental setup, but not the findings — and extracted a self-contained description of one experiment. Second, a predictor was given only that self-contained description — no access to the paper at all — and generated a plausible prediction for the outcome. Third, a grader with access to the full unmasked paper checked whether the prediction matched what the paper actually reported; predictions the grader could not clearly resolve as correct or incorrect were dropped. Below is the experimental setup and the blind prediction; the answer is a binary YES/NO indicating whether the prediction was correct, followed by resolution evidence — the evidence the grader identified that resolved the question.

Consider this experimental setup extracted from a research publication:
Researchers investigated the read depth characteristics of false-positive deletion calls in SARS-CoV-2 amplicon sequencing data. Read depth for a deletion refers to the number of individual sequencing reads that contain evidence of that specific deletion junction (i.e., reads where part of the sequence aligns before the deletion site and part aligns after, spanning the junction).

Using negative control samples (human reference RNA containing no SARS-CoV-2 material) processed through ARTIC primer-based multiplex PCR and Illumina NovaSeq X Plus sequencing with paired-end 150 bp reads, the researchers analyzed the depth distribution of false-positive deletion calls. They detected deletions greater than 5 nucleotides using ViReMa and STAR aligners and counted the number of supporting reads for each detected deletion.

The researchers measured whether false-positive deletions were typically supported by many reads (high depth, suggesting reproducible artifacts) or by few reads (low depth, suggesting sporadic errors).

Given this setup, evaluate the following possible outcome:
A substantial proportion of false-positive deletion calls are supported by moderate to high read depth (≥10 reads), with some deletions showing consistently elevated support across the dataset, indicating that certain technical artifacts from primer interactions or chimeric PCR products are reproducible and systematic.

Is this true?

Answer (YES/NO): NO